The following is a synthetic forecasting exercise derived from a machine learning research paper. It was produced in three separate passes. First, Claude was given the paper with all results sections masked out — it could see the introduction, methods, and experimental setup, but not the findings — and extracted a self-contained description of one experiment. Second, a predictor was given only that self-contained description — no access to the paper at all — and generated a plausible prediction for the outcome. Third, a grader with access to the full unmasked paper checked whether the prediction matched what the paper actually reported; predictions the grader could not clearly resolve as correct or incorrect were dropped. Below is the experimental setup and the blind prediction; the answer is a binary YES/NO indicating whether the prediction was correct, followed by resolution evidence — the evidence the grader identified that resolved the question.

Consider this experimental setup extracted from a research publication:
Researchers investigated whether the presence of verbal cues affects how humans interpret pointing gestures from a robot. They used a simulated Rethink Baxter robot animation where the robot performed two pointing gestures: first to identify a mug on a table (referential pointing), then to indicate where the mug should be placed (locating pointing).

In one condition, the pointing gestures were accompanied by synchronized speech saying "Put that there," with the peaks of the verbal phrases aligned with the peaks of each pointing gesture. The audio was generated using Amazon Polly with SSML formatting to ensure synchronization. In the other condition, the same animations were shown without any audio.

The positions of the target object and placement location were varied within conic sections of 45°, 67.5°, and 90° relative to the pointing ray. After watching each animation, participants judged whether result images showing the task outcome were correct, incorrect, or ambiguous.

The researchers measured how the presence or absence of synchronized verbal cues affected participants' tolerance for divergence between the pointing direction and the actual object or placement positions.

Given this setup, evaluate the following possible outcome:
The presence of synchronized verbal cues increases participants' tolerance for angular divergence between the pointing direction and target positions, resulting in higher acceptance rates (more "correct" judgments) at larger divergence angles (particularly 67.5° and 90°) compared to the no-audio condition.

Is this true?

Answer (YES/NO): NO